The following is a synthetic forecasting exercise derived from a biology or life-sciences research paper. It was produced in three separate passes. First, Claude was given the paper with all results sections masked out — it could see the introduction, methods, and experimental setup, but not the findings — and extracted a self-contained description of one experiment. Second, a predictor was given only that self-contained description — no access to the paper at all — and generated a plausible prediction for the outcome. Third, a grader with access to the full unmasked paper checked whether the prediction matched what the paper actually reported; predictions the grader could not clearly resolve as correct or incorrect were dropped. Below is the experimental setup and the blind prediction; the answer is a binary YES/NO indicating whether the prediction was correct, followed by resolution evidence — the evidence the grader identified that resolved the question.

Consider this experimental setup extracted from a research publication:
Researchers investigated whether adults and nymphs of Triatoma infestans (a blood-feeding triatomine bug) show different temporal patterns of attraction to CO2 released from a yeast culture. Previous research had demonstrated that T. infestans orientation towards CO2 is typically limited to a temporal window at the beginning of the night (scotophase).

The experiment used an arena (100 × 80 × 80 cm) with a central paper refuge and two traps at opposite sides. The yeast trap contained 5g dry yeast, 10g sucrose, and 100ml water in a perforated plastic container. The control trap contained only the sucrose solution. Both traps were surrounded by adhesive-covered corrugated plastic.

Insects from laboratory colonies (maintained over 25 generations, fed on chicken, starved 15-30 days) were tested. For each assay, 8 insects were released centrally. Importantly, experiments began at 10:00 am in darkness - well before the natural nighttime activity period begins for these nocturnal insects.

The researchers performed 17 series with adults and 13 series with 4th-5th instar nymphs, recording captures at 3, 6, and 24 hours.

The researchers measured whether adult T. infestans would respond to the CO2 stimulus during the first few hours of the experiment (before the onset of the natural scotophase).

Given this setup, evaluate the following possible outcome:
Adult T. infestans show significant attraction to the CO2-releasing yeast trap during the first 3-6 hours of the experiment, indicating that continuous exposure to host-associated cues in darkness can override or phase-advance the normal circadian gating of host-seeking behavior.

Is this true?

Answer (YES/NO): YES